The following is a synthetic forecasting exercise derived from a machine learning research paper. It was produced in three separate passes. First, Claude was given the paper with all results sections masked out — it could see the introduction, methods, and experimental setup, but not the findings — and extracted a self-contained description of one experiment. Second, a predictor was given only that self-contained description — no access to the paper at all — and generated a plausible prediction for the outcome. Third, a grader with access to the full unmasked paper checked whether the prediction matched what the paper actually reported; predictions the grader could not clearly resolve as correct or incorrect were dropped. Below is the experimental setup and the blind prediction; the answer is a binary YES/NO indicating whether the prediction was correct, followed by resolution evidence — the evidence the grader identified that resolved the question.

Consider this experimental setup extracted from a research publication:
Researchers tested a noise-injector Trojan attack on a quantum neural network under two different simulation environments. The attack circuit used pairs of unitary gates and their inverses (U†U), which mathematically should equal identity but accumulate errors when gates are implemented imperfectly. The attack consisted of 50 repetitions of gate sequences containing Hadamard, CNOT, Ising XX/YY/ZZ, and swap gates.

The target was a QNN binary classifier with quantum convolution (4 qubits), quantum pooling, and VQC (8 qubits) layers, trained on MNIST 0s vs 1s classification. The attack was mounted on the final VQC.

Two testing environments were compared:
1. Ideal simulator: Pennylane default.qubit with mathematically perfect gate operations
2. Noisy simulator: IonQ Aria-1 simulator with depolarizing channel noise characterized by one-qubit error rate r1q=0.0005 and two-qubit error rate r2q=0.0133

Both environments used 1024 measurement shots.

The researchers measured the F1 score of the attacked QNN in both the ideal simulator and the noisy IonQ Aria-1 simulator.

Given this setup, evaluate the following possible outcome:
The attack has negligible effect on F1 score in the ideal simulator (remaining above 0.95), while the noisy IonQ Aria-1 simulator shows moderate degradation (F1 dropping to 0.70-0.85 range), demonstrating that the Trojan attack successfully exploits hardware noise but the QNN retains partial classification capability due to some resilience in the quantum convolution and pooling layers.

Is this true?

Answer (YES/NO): NO